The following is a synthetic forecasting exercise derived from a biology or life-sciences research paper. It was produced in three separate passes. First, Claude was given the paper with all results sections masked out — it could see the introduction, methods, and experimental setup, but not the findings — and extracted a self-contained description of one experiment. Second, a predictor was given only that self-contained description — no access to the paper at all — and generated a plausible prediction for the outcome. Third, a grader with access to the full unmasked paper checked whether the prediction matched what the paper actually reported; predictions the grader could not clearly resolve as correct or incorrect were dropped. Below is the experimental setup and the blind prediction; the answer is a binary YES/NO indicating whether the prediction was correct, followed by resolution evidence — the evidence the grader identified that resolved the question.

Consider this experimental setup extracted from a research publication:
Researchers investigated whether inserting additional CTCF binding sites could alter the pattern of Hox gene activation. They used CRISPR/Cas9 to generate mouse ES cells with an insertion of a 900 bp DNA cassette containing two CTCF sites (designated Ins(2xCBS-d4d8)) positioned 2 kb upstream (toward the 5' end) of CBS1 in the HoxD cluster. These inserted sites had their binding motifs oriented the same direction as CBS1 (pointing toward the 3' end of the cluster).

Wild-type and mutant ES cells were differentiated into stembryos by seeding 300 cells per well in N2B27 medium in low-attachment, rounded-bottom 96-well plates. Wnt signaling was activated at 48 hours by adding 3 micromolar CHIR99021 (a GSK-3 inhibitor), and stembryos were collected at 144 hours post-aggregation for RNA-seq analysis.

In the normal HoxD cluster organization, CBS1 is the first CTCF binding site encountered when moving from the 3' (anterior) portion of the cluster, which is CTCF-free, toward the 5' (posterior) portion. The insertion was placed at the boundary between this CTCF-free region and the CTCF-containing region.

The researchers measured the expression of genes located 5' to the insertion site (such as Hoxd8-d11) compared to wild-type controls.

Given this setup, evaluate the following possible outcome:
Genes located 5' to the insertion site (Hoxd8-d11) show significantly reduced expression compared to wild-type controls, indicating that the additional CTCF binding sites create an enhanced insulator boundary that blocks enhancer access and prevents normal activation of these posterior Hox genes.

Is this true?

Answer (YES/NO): YES